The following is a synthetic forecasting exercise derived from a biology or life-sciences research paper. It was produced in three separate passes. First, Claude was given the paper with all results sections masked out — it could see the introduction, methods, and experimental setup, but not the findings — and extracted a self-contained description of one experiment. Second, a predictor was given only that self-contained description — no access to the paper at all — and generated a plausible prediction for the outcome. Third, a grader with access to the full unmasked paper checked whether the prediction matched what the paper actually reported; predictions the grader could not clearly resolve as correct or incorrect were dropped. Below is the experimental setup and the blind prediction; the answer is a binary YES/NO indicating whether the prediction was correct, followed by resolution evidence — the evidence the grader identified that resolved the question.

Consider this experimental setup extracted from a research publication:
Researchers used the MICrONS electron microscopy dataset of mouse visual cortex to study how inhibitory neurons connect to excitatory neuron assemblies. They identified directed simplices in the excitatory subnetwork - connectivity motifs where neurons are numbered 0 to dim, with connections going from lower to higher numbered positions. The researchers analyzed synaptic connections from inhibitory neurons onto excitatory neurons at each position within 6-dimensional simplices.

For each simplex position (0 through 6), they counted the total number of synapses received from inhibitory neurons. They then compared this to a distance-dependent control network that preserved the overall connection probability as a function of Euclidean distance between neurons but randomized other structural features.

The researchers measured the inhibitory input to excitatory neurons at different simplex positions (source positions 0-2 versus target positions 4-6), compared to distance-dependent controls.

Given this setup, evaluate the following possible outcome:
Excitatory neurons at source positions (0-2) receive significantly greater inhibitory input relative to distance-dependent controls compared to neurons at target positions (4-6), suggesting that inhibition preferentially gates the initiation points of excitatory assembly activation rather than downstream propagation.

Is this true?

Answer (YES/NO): NO